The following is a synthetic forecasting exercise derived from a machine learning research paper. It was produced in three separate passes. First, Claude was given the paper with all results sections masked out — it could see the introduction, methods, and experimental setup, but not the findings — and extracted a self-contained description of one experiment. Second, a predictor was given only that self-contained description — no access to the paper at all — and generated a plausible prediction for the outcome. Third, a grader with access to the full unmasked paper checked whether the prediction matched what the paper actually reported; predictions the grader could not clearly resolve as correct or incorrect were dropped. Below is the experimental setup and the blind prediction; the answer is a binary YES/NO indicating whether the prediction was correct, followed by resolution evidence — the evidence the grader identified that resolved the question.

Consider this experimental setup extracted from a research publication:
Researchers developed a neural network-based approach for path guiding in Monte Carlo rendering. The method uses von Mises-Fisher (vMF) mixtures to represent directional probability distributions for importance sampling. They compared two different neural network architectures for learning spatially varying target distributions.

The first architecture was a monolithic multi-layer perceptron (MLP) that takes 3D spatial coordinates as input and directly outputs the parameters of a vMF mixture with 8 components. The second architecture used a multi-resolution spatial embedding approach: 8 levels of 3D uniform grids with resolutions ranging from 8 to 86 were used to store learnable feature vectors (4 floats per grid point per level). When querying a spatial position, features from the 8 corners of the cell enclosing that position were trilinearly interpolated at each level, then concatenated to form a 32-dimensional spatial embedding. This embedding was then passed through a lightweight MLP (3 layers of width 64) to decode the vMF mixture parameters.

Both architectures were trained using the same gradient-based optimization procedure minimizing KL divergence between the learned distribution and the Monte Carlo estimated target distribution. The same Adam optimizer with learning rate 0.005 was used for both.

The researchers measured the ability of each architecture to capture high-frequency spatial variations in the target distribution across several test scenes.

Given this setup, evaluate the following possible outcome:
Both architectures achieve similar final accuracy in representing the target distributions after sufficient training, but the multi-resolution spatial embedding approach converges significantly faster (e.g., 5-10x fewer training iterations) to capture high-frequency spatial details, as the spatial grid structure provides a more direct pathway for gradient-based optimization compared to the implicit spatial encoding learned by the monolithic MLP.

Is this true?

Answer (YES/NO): NO